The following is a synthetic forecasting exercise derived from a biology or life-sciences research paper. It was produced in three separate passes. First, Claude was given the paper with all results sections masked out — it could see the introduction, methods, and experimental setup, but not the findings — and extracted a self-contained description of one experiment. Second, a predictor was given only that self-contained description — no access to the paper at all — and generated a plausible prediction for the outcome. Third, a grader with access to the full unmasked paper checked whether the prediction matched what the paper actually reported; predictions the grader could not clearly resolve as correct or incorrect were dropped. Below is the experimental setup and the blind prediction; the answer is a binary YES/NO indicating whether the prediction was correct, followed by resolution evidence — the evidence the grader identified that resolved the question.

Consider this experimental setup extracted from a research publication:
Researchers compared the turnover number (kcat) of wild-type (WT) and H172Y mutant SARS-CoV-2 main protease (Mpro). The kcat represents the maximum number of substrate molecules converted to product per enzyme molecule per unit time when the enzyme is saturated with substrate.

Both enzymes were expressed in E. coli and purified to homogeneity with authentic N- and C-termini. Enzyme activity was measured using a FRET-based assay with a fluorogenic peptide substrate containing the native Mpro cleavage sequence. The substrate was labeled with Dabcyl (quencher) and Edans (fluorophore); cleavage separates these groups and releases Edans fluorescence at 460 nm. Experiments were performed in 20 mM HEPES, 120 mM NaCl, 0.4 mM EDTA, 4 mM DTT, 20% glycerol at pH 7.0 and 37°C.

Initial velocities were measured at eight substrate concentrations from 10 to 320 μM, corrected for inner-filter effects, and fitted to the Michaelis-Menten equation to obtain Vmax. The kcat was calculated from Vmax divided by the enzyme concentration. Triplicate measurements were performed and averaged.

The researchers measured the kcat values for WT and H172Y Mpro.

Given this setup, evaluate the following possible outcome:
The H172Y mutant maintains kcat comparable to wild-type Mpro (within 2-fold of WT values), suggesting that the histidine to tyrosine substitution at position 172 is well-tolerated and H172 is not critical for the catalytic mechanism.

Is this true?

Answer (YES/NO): NO